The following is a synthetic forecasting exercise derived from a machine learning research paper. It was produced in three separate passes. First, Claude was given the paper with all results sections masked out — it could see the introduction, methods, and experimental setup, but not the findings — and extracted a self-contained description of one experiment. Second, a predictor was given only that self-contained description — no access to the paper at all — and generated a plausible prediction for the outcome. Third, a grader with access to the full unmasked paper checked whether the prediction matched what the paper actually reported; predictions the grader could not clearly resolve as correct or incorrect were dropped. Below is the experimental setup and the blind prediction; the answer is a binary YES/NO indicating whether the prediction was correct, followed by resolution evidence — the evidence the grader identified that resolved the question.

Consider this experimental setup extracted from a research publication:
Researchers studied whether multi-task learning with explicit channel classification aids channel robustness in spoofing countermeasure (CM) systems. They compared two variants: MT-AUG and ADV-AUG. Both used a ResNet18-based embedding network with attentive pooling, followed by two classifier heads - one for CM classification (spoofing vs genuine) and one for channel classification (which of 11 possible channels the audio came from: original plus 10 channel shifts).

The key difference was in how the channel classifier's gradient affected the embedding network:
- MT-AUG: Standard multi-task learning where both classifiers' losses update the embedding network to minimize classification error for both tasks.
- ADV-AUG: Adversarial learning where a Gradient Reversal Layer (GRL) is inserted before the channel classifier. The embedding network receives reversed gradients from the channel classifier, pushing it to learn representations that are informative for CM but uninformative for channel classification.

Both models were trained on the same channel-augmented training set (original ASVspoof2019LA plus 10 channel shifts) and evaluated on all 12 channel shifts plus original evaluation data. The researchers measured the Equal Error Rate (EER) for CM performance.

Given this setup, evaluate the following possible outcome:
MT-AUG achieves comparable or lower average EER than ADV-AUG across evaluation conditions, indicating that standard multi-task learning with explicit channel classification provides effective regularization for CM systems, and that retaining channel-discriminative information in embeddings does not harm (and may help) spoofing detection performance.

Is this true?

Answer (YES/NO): NO